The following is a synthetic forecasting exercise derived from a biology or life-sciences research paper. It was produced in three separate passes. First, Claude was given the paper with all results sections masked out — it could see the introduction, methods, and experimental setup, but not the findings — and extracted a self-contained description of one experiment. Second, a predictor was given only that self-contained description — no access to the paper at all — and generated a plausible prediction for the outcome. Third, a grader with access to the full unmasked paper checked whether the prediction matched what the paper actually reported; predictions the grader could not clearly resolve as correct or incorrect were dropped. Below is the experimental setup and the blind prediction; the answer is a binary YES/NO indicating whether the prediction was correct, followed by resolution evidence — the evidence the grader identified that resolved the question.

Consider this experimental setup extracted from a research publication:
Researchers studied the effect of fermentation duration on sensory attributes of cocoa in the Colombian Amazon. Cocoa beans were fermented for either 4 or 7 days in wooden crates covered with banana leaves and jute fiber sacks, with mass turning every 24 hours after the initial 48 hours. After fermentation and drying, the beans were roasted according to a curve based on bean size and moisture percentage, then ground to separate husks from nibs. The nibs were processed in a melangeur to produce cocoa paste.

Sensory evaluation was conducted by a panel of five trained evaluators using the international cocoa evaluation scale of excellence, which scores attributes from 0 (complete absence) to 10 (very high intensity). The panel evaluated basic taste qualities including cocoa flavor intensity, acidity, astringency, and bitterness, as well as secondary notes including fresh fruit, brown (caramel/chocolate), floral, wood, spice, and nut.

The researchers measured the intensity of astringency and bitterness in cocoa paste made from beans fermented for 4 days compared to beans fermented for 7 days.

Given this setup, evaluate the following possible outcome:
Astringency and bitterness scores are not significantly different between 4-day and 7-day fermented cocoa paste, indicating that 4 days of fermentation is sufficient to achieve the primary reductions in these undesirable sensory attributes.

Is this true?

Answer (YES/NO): NO